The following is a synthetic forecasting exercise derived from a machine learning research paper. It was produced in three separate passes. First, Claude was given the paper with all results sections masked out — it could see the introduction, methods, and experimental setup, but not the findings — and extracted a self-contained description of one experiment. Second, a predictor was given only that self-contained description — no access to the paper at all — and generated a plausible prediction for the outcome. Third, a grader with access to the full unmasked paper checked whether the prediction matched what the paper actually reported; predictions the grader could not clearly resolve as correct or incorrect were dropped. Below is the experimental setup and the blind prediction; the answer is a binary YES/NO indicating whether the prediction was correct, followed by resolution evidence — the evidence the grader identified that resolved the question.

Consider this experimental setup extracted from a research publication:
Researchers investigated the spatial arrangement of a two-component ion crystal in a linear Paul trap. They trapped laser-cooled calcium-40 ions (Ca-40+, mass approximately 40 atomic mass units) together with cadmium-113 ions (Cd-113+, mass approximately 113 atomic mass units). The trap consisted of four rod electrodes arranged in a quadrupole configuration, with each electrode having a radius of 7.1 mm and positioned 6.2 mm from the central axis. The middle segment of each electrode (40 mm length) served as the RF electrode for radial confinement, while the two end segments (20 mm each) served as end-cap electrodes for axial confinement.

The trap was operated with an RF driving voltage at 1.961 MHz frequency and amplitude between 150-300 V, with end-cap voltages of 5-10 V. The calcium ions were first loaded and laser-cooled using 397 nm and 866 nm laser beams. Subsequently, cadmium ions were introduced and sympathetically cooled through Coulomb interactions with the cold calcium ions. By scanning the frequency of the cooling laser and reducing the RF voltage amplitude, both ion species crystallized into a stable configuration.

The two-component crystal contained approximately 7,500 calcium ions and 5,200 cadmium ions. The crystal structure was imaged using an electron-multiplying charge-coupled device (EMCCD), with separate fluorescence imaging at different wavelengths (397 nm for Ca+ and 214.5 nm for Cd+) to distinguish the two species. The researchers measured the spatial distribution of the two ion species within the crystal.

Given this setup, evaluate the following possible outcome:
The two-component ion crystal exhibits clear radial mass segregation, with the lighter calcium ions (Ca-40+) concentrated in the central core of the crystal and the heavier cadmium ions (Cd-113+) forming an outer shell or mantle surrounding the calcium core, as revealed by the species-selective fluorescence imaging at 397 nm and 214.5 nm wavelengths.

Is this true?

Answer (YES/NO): YES